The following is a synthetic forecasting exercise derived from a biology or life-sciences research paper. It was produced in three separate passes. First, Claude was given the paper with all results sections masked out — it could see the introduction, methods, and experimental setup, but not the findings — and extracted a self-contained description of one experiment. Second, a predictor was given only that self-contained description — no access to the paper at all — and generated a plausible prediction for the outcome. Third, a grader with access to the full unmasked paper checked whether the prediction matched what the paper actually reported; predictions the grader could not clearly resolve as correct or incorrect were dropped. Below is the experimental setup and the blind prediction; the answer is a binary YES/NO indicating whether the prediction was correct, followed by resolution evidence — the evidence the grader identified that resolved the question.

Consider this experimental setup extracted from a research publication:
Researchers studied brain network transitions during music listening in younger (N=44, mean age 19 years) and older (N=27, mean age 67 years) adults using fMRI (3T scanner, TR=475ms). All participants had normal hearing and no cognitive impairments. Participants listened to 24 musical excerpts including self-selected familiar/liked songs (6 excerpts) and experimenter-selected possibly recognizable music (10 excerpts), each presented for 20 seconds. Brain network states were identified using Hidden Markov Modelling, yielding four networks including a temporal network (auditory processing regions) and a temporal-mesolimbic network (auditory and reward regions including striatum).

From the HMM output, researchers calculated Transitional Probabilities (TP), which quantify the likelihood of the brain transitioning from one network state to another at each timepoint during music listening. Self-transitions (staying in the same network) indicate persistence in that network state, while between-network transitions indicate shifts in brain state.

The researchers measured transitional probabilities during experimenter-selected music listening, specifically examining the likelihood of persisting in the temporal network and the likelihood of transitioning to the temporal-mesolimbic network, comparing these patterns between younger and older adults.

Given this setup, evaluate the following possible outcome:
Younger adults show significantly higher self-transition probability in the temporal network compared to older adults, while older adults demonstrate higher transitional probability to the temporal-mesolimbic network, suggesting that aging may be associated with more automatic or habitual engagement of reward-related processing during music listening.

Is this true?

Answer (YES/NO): YES